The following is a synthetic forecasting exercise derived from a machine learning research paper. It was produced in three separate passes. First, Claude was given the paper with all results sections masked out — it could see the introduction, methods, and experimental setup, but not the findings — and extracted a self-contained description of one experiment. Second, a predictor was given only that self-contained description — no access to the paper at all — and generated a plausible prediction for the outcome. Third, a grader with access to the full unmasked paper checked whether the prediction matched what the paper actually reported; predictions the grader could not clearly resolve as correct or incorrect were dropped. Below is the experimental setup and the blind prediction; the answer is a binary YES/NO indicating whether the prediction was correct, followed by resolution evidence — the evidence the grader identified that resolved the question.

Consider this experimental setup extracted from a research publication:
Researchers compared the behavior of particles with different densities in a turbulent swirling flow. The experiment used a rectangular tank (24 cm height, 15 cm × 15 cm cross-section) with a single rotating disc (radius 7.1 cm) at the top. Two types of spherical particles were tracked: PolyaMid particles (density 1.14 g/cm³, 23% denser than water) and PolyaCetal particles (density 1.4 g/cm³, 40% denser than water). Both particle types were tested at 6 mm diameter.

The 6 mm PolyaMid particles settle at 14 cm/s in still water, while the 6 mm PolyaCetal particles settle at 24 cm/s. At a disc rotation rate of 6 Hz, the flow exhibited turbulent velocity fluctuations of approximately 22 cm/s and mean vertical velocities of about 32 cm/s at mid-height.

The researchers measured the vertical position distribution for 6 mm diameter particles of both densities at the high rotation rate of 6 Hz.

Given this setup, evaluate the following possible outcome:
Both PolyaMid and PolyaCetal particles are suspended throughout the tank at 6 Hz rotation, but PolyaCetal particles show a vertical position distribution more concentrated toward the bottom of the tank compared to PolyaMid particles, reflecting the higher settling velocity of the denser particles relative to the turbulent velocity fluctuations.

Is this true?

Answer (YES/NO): YES